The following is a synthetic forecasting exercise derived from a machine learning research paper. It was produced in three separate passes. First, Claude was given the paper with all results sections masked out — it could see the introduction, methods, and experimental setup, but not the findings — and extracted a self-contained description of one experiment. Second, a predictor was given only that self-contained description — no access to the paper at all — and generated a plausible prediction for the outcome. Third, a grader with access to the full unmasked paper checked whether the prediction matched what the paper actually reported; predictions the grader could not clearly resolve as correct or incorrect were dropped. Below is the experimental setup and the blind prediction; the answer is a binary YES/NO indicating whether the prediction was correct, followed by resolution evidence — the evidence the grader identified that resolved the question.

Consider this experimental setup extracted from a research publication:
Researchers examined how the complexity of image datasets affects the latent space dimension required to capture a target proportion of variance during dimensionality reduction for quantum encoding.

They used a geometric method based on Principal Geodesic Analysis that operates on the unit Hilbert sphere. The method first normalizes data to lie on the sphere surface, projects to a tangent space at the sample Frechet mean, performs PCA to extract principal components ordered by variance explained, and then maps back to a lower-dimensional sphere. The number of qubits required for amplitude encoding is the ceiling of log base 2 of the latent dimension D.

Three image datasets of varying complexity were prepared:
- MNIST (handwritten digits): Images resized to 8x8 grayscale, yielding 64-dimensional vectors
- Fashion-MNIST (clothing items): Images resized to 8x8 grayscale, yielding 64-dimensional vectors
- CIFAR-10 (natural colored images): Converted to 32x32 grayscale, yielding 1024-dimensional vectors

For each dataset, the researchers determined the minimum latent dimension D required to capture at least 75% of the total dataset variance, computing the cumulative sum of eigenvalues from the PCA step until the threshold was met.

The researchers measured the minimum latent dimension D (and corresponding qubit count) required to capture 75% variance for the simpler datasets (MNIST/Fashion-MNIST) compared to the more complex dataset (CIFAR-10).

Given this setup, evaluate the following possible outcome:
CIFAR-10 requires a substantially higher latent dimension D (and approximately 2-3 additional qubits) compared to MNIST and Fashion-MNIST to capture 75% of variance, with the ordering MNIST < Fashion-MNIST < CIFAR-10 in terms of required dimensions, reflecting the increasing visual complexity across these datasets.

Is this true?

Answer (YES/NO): NO